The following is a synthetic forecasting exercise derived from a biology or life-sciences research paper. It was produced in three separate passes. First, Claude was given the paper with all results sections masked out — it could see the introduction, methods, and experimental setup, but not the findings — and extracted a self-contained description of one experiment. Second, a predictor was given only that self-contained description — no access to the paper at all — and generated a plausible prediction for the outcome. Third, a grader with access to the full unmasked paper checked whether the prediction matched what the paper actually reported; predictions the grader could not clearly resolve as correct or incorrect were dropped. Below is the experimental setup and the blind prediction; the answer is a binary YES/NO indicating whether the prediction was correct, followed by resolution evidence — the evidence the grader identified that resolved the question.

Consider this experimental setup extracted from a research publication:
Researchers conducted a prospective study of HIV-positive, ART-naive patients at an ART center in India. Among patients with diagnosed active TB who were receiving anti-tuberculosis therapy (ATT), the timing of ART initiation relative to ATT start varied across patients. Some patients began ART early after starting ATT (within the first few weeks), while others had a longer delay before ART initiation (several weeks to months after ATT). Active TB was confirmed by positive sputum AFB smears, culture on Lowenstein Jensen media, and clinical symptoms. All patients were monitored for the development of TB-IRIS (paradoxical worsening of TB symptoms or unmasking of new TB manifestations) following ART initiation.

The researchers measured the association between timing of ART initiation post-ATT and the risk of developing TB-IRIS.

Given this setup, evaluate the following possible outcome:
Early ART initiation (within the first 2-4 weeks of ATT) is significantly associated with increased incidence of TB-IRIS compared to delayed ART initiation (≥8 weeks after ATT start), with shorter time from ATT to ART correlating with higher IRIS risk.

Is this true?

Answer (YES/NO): NO